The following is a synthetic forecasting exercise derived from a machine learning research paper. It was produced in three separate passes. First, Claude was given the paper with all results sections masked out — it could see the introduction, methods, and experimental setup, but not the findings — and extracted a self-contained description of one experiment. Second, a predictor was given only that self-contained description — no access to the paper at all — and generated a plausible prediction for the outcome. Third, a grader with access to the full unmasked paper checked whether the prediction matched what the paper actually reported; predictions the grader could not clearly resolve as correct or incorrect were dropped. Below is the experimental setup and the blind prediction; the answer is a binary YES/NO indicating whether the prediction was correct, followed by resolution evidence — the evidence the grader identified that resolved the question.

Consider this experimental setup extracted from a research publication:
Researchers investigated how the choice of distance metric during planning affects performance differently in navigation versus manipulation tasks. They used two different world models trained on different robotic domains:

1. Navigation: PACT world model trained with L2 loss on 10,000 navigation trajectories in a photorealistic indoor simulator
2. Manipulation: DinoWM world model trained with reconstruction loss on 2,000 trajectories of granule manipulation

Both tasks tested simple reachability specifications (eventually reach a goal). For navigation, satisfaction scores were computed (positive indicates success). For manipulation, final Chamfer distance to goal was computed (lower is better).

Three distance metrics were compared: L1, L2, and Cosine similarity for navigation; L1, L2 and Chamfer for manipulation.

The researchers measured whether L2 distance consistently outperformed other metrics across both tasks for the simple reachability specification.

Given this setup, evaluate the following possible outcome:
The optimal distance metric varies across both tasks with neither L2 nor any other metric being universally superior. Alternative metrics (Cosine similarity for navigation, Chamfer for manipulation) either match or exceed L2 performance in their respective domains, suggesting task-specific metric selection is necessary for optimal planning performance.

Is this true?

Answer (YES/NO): NO